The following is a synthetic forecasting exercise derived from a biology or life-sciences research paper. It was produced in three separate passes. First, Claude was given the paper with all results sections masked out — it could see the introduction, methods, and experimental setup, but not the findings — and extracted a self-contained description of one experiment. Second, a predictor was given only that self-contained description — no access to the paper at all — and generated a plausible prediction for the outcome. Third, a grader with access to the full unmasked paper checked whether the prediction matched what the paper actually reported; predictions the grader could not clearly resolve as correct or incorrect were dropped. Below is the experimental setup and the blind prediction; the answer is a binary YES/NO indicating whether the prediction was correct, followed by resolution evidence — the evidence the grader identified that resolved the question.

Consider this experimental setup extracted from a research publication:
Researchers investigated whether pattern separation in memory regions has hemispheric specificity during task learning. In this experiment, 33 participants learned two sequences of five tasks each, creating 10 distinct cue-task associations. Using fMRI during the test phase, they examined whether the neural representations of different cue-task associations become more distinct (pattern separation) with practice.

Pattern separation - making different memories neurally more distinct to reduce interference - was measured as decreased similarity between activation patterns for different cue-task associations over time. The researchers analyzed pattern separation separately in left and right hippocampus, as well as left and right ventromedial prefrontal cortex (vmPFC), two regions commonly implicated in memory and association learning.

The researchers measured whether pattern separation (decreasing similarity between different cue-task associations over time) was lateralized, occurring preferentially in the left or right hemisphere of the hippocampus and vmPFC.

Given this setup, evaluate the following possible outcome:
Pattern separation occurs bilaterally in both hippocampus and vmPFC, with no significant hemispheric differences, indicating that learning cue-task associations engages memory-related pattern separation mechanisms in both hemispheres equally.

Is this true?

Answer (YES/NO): NO